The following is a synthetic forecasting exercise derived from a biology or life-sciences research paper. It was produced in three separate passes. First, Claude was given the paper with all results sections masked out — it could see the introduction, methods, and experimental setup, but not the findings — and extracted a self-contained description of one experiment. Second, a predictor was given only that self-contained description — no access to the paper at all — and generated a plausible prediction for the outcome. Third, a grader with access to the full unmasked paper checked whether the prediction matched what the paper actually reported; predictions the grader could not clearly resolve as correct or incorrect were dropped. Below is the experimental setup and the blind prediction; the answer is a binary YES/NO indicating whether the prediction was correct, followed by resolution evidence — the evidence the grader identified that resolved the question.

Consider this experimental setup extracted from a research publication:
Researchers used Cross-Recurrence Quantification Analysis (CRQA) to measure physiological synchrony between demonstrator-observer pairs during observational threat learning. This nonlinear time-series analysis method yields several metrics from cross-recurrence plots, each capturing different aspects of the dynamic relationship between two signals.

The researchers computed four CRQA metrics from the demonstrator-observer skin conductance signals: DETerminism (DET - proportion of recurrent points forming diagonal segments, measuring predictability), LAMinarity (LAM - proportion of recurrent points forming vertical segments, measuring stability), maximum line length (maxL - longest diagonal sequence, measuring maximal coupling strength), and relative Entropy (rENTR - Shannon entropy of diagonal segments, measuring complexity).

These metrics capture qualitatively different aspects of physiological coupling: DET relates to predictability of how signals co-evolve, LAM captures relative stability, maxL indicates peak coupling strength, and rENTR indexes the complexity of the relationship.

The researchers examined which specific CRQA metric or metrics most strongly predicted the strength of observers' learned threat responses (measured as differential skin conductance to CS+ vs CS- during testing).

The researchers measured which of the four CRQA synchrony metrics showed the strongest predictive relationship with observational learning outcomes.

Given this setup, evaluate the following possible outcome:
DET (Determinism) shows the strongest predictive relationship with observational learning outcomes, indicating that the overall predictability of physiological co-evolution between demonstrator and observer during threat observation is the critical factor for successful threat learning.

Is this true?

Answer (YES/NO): YES